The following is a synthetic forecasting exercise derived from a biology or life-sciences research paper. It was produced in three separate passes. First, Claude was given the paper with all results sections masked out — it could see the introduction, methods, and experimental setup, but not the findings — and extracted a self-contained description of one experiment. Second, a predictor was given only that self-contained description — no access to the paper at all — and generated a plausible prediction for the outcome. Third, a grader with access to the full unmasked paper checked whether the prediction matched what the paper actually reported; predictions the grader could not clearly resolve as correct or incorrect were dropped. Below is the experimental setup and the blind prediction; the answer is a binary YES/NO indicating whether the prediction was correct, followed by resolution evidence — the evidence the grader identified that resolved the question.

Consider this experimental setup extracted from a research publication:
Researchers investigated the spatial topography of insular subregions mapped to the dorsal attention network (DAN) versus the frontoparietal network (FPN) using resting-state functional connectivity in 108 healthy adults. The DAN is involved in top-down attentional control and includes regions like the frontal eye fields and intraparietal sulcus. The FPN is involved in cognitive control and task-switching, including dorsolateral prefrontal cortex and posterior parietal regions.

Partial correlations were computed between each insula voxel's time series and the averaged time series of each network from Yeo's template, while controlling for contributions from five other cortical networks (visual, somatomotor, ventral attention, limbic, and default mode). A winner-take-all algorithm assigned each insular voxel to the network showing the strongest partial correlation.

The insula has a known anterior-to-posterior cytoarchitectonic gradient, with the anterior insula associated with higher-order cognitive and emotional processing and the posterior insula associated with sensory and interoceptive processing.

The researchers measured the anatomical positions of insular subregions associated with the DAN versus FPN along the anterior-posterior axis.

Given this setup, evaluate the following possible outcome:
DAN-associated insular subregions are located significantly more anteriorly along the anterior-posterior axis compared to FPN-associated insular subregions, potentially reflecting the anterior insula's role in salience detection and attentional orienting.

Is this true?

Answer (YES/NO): NO